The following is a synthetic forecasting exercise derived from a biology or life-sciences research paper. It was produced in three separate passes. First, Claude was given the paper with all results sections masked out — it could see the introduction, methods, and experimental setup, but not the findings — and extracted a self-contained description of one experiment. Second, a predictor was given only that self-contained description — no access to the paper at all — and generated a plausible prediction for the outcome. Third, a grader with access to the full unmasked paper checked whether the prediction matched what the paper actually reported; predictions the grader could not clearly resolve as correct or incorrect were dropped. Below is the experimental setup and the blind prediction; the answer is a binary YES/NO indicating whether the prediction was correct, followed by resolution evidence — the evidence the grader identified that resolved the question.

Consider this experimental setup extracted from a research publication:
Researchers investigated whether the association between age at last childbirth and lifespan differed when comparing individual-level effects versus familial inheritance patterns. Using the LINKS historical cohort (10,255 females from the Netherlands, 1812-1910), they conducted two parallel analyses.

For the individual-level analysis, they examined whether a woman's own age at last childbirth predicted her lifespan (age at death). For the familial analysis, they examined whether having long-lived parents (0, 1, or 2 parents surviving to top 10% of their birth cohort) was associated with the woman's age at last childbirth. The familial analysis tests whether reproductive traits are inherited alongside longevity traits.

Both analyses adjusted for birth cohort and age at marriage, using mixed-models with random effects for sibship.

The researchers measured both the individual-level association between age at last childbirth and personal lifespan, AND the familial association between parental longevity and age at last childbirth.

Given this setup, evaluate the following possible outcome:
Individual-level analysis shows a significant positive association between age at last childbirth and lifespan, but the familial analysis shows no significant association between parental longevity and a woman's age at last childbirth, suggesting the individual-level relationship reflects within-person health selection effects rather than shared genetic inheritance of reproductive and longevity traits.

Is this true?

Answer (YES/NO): YES